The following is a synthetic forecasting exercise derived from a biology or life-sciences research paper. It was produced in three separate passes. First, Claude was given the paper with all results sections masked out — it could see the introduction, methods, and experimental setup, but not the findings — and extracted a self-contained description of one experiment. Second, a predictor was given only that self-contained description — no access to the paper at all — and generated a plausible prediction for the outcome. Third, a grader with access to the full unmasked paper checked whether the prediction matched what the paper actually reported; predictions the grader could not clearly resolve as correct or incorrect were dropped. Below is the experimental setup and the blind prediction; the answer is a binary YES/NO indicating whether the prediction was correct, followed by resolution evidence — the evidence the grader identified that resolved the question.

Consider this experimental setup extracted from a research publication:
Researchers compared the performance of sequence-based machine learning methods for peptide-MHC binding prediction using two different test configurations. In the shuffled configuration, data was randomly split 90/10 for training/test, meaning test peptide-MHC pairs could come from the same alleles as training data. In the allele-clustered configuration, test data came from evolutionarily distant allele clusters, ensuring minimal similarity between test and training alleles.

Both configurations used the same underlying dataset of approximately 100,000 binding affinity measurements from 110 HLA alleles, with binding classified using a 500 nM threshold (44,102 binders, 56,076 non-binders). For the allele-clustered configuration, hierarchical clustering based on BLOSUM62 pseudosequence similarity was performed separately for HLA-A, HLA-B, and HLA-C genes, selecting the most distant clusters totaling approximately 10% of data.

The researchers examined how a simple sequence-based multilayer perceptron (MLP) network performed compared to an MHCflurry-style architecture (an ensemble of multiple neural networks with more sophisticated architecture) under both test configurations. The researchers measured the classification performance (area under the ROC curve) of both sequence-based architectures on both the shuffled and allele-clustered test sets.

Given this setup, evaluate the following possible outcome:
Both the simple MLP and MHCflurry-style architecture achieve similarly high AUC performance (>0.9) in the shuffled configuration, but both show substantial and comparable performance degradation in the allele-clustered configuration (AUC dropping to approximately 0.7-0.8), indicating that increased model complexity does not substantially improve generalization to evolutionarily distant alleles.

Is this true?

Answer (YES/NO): NO